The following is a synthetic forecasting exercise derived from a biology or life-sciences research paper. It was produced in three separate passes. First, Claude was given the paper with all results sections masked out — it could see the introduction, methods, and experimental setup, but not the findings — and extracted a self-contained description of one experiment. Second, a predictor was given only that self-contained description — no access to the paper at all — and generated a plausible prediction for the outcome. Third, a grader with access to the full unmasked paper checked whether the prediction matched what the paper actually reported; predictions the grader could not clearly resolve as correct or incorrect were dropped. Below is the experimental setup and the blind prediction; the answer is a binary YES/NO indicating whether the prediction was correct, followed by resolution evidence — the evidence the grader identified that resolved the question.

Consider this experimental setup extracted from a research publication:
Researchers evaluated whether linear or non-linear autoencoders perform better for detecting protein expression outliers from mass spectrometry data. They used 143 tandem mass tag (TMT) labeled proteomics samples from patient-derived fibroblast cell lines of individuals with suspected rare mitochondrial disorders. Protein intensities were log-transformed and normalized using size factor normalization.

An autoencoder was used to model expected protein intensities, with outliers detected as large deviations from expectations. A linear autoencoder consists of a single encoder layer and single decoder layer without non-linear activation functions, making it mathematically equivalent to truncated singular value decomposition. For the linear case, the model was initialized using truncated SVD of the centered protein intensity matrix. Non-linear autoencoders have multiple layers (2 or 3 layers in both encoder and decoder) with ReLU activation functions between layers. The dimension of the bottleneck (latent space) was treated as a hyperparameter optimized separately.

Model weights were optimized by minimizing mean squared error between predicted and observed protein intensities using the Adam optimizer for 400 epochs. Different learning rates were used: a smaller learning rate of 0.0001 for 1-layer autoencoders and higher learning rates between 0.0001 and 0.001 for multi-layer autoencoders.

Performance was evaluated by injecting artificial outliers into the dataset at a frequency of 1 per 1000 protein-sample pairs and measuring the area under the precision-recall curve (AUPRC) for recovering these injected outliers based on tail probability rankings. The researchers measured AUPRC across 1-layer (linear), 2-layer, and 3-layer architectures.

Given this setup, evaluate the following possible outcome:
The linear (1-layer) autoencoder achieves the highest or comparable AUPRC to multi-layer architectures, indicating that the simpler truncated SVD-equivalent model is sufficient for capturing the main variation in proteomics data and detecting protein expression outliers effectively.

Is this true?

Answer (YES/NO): YES